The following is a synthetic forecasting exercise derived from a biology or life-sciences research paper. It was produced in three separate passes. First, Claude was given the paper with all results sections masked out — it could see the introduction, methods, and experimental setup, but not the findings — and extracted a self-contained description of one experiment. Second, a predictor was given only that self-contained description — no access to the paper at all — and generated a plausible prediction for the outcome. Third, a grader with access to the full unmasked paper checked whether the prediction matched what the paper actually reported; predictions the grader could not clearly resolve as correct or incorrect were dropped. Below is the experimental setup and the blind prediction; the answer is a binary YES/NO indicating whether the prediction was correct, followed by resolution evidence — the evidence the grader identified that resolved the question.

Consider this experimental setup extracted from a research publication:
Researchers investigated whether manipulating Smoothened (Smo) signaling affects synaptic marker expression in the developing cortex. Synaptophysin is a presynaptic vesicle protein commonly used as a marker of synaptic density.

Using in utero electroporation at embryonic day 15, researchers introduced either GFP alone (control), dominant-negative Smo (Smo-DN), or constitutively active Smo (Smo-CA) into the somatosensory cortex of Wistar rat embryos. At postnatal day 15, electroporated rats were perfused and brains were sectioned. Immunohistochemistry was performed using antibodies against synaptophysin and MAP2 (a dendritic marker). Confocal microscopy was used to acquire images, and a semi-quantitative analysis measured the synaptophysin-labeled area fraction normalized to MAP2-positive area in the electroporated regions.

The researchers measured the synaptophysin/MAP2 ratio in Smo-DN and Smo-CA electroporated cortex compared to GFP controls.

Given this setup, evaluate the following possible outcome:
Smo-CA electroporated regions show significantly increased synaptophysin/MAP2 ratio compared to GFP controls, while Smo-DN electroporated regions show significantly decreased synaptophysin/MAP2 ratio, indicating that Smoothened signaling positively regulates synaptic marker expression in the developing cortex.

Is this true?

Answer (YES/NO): YES